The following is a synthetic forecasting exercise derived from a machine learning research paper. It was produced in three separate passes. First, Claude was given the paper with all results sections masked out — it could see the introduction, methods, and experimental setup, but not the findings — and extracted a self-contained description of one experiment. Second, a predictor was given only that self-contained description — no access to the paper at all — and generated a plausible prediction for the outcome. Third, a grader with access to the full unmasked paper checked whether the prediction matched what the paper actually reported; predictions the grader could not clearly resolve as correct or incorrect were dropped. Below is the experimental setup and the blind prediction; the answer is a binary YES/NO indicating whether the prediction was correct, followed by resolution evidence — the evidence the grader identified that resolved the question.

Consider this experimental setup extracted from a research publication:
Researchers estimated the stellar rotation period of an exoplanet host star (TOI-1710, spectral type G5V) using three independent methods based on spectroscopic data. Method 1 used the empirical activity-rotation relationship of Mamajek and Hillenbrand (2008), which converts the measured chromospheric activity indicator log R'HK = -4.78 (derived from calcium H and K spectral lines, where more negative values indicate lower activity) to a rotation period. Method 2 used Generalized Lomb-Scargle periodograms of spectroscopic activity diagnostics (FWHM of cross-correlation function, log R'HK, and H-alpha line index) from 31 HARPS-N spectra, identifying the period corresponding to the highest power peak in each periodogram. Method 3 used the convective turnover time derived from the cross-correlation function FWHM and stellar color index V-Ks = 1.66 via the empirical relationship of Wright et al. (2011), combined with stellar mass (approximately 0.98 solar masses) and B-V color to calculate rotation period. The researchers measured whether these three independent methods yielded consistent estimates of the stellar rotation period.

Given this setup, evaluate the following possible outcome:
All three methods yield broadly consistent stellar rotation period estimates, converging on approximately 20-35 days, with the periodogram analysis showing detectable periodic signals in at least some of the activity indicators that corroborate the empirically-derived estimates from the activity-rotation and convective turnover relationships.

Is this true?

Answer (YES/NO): YES